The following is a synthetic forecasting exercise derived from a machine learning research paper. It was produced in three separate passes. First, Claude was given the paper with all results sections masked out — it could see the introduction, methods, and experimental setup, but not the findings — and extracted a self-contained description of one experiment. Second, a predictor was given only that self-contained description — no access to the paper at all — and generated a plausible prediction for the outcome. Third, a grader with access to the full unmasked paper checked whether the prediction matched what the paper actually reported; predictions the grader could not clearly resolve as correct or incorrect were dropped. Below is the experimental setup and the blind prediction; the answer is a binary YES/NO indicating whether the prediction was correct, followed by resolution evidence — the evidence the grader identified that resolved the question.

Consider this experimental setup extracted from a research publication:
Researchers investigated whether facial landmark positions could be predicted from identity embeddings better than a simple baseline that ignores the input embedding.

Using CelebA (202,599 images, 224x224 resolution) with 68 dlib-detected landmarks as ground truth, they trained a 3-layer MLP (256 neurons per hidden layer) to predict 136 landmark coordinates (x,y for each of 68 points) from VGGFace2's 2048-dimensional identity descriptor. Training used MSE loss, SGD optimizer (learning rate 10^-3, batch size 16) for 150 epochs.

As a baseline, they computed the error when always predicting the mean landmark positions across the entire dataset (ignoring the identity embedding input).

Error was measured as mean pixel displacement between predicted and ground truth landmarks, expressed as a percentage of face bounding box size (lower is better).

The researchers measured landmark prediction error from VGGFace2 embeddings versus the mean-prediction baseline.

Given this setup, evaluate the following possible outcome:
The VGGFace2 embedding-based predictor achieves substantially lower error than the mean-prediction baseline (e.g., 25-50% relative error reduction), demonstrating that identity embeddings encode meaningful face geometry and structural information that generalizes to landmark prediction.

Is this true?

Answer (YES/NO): NO